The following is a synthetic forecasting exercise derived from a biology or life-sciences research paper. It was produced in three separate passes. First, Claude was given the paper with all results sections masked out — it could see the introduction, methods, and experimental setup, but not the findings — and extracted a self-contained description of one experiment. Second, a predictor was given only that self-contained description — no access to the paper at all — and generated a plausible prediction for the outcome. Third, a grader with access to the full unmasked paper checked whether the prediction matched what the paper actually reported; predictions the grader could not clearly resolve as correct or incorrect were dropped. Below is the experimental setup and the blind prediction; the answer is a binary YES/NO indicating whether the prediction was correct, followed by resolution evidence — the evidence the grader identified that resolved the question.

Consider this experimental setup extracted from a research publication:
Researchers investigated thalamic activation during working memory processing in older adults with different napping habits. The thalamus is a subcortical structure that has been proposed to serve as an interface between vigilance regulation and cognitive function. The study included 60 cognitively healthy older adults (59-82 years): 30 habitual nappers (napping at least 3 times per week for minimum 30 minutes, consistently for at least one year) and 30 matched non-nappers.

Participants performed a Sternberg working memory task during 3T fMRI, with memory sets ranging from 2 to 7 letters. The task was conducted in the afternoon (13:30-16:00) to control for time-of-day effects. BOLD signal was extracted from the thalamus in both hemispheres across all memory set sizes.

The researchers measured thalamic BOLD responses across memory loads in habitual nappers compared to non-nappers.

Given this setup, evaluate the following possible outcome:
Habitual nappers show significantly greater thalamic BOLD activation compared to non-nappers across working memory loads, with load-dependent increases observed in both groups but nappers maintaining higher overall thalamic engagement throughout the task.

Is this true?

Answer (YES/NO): YES